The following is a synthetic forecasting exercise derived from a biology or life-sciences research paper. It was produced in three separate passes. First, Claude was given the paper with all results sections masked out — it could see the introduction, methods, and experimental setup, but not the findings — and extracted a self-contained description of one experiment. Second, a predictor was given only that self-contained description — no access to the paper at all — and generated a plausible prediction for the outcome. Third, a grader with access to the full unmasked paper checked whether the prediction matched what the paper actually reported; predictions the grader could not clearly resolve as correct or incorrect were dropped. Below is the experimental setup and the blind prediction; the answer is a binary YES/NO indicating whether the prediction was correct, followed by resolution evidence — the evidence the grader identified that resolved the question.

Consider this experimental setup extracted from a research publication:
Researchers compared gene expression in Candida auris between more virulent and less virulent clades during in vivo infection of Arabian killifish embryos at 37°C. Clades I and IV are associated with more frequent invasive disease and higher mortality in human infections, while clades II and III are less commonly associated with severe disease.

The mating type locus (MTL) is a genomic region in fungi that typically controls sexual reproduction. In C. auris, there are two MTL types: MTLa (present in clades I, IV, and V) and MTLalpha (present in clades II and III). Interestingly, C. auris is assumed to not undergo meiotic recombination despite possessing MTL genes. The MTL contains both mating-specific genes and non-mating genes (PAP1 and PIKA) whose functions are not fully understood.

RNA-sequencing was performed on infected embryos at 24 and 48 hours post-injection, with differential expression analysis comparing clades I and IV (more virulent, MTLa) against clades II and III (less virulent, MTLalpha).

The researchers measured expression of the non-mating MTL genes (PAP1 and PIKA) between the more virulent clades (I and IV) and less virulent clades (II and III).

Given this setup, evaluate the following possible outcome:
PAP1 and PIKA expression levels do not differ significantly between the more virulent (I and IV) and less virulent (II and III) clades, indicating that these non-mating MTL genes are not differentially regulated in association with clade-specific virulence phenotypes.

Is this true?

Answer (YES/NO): NO